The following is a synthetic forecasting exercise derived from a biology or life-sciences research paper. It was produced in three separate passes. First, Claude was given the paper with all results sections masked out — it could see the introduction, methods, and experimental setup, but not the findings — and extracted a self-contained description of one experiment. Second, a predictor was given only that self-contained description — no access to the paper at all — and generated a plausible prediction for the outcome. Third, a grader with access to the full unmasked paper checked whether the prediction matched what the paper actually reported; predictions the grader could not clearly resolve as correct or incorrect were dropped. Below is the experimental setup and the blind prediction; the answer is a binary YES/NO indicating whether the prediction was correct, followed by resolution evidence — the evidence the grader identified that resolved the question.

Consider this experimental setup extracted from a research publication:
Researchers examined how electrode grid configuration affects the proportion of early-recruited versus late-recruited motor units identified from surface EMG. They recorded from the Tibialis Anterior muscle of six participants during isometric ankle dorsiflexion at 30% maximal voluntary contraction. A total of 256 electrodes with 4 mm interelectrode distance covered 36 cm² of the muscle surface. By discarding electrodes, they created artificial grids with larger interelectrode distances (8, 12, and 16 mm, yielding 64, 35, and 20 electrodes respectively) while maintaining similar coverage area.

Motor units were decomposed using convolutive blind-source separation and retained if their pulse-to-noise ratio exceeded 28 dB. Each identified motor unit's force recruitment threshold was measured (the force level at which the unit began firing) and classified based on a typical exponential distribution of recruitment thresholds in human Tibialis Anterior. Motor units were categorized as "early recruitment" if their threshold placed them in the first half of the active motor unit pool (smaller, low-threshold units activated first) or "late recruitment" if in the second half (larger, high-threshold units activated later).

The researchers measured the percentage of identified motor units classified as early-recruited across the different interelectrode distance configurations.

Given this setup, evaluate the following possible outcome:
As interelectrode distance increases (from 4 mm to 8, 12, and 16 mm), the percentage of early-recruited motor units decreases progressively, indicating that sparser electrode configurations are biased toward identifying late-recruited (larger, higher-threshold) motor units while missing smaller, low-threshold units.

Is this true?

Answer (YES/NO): YES